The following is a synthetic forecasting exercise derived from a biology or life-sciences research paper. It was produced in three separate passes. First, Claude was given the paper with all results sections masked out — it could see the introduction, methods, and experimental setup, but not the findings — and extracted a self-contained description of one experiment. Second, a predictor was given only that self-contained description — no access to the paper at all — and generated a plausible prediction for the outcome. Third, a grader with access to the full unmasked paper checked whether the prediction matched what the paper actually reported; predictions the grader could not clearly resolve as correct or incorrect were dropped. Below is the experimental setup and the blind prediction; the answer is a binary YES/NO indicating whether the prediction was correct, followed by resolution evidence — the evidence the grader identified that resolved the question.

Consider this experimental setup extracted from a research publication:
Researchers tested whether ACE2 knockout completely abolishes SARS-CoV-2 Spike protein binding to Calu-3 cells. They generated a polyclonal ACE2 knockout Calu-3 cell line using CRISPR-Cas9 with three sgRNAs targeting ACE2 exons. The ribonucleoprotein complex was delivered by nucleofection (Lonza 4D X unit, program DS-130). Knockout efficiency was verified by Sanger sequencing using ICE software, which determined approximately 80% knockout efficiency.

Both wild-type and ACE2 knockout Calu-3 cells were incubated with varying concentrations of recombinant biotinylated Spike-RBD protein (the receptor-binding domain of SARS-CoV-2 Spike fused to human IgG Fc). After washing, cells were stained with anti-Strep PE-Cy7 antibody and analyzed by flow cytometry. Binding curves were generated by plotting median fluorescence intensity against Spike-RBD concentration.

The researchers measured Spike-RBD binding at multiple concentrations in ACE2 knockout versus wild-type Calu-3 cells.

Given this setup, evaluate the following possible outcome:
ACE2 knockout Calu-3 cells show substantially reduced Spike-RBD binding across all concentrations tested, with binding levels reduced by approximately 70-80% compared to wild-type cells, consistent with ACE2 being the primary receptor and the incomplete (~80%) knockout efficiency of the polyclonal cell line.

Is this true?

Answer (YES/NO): NO